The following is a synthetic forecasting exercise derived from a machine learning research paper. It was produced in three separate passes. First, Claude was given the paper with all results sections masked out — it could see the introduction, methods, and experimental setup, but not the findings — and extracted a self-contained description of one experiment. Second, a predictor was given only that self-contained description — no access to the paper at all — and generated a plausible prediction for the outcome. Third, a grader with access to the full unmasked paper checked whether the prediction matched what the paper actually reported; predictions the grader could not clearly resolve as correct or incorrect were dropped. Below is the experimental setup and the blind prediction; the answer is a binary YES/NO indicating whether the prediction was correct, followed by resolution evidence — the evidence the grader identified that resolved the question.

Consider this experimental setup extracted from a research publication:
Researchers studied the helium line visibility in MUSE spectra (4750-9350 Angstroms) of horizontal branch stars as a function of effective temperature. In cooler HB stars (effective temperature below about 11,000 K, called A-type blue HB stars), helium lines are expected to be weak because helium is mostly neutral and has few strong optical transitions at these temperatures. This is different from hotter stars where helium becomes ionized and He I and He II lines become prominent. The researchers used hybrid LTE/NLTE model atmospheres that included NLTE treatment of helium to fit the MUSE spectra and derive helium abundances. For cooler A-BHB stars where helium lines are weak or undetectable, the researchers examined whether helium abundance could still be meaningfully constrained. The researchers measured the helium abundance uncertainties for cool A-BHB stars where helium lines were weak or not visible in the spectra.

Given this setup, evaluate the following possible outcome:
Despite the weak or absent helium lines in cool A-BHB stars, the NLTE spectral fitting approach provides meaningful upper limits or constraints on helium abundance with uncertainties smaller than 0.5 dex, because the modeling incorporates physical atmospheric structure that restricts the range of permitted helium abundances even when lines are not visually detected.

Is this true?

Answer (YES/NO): NO